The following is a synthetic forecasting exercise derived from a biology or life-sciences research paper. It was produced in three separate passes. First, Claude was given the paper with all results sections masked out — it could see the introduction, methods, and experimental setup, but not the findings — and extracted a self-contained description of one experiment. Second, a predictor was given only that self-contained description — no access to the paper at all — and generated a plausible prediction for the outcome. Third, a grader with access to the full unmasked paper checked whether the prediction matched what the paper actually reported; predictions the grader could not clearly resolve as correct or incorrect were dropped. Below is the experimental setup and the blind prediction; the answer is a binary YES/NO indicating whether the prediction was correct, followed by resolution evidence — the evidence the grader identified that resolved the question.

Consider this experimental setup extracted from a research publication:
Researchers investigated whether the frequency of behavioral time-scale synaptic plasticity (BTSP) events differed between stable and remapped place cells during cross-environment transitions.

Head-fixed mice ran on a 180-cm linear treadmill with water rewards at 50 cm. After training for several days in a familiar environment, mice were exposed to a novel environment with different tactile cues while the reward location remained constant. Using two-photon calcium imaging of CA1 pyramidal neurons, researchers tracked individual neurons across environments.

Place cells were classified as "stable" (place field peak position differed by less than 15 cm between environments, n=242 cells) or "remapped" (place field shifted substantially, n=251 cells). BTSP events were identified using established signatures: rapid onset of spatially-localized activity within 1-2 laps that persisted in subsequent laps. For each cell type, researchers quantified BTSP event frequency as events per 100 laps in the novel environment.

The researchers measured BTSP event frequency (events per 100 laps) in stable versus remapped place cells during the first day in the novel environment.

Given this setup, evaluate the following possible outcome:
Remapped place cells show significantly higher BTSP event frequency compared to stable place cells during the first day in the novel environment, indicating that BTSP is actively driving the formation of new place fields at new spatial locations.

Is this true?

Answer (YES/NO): NO